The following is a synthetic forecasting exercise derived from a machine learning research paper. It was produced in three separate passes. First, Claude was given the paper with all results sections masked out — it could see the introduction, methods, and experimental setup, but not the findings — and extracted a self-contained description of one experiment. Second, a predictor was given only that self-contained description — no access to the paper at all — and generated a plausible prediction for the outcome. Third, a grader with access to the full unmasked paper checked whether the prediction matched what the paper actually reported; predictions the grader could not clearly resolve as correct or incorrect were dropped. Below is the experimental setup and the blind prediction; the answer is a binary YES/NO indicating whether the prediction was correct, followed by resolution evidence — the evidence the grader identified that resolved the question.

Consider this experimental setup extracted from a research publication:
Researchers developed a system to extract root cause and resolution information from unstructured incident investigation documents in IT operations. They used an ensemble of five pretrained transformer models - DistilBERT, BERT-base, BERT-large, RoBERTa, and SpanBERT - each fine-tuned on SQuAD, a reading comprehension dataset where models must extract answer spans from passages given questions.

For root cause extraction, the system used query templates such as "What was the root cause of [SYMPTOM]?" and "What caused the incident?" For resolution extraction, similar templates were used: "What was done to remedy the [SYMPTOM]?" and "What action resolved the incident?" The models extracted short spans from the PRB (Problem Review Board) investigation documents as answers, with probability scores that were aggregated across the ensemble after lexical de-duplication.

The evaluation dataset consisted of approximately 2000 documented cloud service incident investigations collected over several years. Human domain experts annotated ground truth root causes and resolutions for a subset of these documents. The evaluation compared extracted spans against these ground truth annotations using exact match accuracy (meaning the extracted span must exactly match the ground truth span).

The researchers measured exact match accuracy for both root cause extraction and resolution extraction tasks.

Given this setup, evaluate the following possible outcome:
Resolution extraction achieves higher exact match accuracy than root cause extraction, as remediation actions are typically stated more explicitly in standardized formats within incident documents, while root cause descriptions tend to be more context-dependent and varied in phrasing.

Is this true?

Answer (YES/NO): NO